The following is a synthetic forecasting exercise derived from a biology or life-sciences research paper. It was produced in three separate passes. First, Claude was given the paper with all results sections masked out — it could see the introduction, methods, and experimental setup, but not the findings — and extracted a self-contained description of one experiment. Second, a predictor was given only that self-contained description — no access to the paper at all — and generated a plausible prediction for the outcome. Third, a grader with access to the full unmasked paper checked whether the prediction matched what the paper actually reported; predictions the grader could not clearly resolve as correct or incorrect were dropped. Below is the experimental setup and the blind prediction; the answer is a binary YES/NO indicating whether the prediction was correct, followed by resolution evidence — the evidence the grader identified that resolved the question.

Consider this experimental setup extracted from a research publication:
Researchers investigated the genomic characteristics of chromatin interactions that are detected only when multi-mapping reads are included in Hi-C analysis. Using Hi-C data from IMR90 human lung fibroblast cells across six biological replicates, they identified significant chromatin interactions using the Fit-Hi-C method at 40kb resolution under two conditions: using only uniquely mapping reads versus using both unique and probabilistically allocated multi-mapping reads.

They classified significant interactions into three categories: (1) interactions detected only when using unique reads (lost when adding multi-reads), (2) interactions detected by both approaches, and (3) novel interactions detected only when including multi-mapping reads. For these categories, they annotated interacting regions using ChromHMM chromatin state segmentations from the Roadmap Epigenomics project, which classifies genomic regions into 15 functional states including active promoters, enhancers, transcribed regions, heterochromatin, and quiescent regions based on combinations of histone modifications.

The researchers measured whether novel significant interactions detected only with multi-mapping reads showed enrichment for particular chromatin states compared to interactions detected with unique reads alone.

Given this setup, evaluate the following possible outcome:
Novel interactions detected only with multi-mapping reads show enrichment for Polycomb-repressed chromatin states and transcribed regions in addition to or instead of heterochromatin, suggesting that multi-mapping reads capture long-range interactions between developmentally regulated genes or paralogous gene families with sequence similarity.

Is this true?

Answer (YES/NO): NO